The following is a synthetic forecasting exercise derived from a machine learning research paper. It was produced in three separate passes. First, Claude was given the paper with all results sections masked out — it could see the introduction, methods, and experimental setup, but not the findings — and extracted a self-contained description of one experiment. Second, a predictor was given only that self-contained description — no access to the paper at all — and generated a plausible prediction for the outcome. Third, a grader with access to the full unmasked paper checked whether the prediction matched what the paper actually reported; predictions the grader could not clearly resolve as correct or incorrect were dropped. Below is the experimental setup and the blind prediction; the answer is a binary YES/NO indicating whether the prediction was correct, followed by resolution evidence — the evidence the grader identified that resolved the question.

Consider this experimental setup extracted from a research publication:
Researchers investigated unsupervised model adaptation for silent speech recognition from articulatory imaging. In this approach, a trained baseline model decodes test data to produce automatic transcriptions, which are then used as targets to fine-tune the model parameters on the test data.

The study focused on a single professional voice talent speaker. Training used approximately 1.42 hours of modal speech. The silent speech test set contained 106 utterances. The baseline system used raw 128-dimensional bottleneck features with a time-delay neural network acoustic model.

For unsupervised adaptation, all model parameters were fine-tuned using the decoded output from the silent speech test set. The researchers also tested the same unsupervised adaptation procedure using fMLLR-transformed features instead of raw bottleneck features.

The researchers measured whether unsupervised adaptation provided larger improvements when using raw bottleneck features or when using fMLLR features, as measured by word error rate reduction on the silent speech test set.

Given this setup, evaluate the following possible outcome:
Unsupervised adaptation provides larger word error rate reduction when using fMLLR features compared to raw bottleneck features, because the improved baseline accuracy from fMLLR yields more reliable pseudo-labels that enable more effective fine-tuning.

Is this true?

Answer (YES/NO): NO